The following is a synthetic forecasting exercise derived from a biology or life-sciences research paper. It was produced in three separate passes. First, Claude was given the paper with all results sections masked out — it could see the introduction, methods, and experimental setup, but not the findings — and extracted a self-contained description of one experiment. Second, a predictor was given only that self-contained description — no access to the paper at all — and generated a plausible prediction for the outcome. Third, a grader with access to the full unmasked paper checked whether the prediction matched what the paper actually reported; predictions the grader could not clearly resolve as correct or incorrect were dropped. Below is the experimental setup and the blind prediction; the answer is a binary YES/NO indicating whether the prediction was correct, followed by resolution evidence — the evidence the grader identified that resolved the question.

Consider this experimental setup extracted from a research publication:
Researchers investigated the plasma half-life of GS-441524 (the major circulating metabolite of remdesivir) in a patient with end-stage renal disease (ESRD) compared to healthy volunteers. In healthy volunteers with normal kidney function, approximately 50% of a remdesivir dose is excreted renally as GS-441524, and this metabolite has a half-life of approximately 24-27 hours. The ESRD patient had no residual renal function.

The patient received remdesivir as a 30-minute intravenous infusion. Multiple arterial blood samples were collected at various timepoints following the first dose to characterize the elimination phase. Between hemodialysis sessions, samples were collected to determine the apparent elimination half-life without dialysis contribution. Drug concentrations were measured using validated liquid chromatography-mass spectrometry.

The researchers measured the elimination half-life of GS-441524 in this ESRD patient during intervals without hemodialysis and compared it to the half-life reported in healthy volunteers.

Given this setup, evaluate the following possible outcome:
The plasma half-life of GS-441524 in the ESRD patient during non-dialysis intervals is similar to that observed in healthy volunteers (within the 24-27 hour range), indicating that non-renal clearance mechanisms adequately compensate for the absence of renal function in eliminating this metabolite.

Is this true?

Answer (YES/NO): NO